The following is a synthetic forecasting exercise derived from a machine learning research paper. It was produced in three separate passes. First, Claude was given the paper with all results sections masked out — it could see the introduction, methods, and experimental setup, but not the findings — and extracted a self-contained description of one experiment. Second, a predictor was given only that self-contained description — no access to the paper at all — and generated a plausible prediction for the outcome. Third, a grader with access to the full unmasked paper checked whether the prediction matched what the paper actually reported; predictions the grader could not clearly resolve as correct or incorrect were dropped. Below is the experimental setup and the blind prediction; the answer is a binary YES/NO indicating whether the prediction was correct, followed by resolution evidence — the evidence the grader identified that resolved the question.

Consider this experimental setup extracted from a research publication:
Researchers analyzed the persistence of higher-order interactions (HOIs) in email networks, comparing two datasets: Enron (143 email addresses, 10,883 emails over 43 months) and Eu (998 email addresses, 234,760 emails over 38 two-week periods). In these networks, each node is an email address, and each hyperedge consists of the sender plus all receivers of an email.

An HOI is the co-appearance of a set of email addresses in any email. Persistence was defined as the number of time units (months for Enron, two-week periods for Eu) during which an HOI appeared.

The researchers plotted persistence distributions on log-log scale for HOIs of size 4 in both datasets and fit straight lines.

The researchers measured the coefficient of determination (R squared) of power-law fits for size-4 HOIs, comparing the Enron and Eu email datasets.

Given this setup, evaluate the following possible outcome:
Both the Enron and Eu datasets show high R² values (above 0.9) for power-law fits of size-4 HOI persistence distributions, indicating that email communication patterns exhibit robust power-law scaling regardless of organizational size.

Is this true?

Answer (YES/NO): NO